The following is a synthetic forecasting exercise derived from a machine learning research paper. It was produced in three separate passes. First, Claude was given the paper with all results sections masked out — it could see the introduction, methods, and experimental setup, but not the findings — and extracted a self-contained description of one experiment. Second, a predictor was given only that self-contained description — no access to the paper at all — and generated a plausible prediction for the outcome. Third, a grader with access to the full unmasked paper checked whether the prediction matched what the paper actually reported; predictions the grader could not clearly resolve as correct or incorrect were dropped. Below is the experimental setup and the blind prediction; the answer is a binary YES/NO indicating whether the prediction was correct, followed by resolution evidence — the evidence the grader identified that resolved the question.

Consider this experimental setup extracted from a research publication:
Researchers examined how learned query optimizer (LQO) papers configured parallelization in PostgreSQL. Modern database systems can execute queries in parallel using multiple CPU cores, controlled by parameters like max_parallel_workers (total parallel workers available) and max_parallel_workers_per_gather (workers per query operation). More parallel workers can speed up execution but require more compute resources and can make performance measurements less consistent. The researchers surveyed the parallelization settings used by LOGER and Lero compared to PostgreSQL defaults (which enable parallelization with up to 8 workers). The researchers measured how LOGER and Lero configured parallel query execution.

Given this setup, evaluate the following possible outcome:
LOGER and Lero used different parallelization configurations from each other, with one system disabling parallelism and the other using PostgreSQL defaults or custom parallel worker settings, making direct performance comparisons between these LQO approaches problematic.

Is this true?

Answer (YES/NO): NO